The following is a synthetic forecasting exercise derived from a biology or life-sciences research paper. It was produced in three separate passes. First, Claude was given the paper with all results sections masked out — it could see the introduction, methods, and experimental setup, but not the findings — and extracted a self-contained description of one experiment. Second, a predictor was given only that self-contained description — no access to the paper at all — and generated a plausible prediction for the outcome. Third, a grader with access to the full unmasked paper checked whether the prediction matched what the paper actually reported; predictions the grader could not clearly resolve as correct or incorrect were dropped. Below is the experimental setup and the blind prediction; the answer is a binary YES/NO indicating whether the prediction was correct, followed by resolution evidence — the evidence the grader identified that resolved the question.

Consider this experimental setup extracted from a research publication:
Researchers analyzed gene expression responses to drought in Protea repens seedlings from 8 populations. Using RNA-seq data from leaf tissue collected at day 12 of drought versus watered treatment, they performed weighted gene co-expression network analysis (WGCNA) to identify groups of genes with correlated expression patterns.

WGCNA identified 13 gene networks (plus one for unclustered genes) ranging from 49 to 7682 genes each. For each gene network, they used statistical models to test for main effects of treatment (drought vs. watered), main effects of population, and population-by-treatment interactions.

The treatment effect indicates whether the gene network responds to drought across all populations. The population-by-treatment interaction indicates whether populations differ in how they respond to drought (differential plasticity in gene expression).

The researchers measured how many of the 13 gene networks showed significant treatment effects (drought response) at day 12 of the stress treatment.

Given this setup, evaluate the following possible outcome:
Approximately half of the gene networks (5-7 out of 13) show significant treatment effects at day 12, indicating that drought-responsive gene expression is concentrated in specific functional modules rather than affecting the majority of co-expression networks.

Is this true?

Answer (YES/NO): NO